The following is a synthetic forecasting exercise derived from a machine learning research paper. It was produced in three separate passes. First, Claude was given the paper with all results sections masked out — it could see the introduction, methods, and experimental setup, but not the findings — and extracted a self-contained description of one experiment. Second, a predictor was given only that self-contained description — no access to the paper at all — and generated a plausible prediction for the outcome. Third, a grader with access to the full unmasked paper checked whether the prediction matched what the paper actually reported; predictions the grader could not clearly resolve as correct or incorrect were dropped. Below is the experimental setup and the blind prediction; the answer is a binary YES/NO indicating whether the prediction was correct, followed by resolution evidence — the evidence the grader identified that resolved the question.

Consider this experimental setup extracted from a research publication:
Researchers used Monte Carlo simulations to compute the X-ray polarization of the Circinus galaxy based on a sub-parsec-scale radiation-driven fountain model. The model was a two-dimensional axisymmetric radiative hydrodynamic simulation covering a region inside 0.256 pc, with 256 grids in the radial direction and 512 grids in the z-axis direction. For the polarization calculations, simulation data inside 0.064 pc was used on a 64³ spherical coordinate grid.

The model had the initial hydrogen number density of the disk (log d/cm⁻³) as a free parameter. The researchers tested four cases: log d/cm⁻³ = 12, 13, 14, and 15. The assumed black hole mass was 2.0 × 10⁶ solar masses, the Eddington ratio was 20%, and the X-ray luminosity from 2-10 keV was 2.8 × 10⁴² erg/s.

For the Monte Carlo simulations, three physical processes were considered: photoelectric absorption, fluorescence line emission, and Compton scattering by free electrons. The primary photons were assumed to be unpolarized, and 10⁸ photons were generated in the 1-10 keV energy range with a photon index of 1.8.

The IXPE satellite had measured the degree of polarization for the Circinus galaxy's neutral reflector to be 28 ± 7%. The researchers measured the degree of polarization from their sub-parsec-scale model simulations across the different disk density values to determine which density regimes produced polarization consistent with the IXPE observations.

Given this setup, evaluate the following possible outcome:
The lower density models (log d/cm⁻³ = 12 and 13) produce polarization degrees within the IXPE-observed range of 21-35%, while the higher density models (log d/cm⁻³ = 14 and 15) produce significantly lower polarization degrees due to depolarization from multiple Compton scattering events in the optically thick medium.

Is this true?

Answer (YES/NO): NO